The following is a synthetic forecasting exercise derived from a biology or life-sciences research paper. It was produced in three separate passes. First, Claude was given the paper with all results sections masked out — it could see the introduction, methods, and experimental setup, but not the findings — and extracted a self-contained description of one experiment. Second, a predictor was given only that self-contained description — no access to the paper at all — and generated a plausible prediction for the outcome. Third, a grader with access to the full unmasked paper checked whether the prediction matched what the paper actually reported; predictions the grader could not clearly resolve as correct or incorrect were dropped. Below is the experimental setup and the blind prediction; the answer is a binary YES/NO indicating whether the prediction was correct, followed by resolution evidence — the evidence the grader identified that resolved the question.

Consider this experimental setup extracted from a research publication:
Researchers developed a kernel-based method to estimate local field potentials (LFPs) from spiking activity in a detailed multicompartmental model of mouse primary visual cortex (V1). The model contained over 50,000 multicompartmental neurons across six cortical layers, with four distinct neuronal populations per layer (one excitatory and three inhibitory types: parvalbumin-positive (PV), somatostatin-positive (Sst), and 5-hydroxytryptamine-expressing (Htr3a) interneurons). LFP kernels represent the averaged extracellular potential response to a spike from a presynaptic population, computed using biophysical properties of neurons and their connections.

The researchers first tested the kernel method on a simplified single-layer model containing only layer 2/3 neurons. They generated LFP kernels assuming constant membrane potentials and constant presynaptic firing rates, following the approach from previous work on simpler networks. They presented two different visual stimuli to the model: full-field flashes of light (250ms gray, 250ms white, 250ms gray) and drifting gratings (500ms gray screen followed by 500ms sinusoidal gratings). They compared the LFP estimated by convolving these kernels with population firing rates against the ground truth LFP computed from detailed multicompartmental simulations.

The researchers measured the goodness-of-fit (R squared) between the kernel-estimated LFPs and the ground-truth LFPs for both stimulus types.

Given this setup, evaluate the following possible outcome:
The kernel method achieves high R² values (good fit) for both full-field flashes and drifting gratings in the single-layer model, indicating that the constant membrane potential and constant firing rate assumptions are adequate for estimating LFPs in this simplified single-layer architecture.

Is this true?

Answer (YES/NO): NO